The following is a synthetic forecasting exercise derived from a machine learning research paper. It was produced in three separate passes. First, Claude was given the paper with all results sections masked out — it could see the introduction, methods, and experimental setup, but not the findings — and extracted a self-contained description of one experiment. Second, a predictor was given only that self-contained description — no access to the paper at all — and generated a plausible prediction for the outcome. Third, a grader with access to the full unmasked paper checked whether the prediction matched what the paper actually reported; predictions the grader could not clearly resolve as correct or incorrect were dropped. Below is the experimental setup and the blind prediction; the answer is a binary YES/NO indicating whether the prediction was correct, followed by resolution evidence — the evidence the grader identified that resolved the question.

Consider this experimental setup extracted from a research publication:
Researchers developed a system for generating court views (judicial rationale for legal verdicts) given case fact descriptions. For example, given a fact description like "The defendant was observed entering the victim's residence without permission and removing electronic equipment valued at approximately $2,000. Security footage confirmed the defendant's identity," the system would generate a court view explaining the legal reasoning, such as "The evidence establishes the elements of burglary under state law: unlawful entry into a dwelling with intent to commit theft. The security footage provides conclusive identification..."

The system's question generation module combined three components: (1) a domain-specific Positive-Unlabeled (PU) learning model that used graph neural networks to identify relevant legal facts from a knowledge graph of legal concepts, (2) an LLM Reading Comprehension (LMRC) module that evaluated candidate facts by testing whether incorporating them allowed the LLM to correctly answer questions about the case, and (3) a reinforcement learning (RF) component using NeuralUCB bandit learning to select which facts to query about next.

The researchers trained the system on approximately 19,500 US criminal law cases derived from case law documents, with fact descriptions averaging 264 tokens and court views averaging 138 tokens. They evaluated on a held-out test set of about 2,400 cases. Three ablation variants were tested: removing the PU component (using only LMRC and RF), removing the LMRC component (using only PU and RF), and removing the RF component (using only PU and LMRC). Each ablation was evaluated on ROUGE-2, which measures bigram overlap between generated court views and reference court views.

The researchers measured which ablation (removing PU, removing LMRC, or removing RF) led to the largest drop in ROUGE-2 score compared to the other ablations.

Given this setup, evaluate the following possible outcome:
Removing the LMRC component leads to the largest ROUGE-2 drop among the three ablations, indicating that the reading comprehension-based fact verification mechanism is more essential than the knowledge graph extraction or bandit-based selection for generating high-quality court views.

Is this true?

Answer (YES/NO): YES